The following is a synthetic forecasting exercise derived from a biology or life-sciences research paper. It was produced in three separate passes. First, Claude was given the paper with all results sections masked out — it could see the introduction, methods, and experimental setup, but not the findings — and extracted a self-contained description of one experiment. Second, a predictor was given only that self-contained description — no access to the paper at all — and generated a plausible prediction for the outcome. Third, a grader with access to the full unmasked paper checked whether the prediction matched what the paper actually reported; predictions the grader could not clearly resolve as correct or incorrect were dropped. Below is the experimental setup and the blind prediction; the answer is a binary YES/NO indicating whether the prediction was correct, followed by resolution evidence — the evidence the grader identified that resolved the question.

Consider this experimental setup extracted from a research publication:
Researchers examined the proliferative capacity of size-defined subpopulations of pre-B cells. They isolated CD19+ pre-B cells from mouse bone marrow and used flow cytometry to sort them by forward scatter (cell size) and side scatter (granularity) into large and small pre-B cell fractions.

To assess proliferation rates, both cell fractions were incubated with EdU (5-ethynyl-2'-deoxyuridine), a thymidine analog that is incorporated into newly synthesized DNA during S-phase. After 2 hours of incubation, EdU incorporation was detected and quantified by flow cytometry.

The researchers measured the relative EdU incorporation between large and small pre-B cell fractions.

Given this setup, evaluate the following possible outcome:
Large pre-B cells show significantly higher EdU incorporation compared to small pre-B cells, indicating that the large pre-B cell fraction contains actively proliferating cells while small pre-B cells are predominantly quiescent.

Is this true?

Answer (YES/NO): YES